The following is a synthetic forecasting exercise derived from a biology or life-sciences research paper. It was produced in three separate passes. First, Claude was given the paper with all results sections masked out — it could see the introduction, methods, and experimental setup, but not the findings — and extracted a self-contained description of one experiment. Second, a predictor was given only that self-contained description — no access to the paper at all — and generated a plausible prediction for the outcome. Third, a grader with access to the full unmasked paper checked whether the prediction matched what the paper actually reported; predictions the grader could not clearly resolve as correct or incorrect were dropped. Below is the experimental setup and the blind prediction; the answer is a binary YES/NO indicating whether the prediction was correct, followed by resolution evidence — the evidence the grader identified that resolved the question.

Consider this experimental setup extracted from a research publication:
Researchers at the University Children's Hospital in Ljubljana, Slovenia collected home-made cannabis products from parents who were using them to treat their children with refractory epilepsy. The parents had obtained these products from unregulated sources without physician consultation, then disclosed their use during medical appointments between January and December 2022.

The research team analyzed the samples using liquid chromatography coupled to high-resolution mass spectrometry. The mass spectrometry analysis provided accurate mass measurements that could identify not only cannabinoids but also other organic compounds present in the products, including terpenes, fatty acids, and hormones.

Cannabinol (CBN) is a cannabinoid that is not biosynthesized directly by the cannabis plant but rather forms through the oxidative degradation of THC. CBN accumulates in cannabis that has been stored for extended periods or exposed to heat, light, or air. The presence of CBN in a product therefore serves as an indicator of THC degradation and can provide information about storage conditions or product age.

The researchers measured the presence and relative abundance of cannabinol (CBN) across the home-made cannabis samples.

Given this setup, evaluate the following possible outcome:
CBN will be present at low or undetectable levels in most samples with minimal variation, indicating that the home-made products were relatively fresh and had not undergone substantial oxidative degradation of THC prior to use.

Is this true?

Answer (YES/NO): NO